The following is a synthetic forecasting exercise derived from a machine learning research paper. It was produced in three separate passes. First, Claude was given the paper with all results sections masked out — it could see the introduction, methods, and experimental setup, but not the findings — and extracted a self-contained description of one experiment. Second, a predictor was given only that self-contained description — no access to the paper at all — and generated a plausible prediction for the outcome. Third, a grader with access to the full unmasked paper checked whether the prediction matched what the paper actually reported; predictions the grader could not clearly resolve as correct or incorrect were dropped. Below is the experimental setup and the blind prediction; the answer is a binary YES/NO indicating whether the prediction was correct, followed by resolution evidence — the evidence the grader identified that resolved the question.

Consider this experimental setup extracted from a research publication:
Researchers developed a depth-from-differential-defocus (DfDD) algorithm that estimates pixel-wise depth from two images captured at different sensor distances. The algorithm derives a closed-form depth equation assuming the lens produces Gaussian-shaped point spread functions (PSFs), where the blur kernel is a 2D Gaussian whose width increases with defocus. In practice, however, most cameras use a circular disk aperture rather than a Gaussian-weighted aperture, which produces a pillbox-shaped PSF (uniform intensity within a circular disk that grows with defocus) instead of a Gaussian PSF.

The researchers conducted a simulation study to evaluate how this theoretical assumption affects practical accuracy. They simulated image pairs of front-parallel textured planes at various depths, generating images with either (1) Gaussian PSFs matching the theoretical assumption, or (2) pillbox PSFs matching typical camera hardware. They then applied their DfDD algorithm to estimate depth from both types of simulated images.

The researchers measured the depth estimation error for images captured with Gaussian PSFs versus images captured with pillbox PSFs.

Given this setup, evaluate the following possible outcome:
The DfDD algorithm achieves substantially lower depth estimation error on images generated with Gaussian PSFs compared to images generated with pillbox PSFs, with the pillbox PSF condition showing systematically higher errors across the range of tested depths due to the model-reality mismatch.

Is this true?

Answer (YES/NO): NO